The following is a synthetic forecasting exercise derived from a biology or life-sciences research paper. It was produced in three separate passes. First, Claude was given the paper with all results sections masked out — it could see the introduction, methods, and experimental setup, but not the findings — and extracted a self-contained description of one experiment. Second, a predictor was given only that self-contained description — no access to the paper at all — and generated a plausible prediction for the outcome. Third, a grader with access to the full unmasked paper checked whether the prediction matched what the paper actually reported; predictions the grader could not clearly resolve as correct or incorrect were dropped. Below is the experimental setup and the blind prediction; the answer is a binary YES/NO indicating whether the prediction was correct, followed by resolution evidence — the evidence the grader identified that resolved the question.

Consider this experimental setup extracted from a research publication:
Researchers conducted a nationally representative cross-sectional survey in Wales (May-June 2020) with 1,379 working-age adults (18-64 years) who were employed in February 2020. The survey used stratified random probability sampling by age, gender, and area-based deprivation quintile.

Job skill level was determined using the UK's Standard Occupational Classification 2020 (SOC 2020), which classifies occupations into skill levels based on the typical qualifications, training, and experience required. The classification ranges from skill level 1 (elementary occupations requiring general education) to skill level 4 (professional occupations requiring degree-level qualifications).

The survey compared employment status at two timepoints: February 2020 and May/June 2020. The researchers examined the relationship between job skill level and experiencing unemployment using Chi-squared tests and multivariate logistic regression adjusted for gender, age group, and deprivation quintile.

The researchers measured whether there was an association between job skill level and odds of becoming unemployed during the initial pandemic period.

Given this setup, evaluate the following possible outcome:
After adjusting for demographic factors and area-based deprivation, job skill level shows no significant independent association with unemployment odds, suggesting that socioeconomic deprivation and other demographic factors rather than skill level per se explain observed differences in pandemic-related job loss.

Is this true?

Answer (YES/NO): NO